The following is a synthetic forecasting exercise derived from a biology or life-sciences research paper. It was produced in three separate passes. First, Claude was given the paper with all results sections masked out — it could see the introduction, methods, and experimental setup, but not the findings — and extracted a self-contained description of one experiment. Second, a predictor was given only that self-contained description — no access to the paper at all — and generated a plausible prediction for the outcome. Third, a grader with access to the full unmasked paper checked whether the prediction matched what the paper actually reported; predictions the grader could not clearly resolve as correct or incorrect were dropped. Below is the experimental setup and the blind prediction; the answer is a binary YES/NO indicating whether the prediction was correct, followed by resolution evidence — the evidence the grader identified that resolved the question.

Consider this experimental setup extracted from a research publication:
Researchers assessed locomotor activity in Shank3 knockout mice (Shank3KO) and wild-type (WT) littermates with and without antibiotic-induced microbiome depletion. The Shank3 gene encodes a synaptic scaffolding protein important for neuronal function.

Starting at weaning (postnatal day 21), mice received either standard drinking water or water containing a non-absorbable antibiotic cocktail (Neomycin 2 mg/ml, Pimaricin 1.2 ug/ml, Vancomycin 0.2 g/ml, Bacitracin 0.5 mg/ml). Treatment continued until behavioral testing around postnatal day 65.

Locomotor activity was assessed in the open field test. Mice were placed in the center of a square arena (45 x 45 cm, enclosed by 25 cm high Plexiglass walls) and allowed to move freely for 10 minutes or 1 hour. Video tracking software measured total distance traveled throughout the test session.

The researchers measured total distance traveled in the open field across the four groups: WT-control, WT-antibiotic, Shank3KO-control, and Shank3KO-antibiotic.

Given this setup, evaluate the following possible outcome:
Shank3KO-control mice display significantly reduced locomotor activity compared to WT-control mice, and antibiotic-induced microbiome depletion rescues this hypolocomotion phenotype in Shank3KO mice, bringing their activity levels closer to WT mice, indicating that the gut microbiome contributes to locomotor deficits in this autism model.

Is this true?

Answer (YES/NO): NO